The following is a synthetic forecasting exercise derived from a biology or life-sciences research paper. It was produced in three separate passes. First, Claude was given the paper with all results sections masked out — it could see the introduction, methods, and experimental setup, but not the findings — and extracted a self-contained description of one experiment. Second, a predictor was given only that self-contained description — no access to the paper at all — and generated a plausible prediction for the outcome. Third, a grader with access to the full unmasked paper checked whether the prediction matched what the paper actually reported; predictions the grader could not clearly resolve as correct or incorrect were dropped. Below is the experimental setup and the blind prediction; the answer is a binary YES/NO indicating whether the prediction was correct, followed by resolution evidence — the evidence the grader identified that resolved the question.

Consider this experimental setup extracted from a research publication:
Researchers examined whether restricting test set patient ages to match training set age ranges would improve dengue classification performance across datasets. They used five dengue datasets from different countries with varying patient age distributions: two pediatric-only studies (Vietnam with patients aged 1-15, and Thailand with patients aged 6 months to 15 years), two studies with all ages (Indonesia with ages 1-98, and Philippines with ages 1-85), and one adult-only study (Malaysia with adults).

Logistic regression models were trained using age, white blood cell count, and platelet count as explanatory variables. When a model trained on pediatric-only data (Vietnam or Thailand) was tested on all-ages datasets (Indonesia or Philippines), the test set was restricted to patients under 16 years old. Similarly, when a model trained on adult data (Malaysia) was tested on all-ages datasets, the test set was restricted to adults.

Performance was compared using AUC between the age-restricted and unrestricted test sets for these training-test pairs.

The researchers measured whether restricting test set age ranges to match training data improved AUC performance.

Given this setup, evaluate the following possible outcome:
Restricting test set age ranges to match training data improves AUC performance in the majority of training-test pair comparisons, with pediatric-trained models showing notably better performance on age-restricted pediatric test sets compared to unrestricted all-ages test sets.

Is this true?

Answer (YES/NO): YES